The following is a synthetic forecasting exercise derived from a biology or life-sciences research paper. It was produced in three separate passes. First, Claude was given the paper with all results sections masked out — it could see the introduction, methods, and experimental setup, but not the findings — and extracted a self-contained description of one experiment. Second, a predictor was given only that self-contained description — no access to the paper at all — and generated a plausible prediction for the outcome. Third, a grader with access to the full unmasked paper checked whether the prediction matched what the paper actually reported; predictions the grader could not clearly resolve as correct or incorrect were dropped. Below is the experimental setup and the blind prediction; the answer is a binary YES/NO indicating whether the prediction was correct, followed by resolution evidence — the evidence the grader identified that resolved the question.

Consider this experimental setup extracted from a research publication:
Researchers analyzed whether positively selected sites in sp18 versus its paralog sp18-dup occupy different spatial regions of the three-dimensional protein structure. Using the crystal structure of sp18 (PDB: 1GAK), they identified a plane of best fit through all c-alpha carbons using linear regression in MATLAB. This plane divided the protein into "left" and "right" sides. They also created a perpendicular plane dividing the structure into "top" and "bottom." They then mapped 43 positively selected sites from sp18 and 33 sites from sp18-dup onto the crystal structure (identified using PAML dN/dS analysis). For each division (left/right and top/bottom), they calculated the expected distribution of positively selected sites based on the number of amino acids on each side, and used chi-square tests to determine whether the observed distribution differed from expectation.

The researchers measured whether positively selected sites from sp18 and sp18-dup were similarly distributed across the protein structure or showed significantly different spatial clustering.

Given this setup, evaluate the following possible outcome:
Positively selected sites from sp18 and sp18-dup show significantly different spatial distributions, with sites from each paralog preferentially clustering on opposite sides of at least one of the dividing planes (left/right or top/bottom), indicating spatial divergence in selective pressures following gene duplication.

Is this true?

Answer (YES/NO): NO